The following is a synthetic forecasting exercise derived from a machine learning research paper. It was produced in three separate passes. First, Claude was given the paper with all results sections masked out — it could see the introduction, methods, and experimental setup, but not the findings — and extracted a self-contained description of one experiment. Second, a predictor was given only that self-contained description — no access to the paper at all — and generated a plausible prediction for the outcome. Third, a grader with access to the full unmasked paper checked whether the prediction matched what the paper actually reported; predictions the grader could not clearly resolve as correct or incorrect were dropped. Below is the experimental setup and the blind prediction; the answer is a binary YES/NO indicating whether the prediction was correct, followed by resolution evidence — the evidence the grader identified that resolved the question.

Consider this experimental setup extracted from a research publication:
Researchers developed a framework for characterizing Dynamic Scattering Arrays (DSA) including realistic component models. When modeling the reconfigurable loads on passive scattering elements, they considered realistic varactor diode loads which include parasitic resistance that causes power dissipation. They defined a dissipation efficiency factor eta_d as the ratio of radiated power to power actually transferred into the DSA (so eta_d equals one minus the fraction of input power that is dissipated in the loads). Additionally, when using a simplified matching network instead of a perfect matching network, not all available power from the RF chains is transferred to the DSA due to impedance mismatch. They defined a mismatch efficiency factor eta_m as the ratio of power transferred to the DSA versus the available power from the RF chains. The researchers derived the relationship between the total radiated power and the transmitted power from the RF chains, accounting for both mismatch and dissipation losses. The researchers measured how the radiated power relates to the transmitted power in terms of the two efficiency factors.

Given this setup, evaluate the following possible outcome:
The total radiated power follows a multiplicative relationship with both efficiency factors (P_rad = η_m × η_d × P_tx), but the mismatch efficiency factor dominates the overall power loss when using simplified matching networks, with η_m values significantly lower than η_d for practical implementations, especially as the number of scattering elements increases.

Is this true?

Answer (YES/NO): NO